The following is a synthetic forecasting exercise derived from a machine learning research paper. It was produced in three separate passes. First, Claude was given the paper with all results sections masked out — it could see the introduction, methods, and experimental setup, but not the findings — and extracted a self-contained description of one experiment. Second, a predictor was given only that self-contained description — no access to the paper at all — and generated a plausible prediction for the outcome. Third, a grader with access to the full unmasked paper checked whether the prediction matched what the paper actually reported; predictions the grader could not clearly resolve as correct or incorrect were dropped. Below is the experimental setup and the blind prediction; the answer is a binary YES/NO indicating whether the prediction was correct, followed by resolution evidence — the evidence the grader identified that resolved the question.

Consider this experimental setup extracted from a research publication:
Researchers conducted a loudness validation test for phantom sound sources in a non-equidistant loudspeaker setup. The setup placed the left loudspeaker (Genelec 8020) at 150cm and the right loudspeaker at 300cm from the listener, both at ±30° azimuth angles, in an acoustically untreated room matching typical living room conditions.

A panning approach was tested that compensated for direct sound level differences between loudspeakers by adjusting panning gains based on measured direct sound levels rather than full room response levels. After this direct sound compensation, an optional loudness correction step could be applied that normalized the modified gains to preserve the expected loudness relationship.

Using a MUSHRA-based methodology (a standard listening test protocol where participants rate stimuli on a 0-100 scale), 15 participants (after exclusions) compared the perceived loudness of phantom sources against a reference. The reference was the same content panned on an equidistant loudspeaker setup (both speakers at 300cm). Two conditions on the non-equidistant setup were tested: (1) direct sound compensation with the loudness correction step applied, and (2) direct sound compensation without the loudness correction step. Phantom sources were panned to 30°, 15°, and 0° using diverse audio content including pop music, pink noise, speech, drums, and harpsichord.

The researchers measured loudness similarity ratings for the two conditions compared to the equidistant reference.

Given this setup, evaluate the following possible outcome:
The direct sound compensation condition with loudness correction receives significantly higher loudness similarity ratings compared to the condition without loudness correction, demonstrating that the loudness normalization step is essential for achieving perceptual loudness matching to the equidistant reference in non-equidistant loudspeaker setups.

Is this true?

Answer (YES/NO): YES